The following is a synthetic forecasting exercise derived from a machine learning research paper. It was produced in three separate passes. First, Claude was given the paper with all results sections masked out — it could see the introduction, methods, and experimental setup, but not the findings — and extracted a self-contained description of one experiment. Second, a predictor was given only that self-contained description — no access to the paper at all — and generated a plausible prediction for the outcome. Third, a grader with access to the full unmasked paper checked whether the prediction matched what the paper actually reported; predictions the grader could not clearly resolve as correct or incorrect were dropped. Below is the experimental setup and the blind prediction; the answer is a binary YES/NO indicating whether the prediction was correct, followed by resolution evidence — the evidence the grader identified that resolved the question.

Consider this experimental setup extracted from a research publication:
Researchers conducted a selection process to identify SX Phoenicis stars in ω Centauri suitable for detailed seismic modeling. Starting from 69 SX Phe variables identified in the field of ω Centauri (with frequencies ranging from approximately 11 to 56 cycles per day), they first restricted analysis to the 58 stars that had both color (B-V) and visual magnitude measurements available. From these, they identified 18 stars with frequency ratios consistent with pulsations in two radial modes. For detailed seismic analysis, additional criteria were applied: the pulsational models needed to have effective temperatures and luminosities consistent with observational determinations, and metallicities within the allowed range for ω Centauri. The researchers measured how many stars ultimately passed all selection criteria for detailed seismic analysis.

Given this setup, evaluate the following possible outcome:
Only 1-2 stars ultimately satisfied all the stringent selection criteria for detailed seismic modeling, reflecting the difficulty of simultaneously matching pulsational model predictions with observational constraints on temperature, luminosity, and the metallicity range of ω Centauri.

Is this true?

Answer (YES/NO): NO